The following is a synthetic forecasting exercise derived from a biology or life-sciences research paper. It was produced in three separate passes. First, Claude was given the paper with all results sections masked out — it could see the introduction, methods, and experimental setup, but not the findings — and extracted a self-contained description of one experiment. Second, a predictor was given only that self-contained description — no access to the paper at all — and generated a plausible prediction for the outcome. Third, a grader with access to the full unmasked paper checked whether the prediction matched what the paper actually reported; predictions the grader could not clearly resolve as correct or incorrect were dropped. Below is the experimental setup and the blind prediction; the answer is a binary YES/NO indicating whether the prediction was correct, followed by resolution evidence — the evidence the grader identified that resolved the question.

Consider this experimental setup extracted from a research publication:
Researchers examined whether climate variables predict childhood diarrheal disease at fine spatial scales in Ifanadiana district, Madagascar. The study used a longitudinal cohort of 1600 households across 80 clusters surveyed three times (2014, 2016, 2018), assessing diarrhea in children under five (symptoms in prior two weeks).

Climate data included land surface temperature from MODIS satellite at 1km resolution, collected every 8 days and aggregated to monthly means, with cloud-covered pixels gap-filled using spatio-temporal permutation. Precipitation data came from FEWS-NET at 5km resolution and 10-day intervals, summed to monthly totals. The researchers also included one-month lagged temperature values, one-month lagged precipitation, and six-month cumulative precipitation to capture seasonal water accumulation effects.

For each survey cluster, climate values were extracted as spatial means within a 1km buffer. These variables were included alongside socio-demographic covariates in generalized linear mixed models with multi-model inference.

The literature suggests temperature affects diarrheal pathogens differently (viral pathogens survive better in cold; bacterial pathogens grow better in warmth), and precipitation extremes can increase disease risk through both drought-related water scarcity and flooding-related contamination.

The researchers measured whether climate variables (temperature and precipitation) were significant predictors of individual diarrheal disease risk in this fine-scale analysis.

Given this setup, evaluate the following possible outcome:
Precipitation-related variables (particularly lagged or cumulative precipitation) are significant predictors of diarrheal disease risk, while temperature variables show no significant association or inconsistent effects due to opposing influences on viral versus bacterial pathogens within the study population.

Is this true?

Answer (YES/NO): NO